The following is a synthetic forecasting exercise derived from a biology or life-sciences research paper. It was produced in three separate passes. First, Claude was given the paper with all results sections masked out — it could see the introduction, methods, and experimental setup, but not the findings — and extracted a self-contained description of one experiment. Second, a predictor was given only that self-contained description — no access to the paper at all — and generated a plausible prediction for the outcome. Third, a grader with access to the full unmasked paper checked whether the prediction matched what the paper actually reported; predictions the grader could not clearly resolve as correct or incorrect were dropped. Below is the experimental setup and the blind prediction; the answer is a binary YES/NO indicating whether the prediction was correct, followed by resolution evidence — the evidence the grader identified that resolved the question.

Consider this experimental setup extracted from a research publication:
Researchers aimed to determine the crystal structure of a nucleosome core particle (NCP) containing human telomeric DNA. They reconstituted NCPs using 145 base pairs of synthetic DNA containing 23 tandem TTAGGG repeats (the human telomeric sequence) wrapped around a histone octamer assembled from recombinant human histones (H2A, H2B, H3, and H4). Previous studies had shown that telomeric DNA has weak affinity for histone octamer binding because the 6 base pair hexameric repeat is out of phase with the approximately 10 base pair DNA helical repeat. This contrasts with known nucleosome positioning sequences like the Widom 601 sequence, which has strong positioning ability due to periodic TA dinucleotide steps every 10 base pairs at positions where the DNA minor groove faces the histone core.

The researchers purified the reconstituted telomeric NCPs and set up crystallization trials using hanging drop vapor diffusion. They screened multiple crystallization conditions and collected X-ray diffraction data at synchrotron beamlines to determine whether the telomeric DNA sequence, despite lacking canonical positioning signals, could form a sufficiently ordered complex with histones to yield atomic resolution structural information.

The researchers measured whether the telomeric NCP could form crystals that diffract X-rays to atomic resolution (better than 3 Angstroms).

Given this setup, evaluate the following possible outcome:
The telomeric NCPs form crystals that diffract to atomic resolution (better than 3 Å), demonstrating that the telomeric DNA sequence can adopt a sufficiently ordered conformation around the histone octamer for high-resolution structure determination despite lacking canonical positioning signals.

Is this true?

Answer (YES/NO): YES